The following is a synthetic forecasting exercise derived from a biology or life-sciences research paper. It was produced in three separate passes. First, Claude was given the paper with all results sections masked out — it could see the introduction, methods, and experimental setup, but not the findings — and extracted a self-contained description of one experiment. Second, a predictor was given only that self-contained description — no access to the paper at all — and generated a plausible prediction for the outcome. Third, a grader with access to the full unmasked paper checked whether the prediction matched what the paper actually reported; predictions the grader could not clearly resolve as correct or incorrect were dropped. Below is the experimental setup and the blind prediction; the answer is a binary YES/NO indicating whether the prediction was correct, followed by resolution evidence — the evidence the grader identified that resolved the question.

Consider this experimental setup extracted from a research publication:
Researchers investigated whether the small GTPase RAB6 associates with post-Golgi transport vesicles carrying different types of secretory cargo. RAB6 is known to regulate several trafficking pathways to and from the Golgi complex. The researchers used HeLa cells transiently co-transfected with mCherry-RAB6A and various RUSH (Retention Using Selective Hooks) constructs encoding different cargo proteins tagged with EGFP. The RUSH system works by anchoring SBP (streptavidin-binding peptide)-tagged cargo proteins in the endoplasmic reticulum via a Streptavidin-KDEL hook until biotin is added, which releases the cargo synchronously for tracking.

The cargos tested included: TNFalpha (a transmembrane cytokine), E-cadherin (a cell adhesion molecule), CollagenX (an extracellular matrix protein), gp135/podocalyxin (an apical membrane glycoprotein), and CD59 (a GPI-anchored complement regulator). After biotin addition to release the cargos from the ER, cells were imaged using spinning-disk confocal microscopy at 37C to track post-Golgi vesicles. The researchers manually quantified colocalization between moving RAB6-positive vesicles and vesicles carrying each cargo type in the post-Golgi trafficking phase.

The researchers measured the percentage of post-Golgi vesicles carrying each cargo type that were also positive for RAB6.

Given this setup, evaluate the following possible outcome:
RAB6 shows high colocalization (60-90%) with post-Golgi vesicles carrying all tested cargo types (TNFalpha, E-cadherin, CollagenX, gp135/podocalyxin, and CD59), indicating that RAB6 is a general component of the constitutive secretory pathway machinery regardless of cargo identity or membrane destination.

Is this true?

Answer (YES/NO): NO